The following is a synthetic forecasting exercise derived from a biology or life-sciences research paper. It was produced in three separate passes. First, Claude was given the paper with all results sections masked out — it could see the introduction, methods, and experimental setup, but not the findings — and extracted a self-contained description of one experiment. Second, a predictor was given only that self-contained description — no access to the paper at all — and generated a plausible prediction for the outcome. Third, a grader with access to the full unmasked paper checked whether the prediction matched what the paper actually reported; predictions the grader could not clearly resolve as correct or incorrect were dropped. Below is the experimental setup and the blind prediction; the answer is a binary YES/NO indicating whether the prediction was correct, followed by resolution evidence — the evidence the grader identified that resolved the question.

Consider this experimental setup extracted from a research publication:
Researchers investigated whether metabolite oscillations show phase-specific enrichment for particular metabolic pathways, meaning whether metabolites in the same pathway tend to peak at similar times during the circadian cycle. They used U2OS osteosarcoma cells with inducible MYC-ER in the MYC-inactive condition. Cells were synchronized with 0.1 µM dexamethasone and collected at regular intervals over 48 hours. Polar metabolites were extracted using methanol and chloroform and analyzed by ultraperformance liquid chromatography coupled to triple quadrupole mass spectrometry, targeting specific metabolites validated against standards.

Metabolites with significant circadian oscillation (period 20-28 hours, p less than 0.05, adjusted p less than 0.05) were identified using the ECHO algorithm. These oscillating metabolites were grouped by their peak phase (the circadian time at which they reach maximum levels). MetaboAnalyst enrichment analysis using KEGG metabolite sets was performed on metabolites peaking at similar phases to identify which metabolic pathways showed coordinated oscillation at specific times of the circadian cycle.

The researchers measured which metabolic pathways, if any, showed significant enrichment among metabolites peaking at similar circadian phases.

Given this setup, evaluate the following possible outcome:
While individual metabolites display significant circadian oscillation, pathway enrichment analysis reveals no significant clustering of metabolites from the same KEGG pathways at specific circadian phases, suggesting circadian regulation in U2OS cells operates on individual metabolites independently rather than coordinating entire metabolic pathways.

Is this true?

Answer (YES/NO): NO